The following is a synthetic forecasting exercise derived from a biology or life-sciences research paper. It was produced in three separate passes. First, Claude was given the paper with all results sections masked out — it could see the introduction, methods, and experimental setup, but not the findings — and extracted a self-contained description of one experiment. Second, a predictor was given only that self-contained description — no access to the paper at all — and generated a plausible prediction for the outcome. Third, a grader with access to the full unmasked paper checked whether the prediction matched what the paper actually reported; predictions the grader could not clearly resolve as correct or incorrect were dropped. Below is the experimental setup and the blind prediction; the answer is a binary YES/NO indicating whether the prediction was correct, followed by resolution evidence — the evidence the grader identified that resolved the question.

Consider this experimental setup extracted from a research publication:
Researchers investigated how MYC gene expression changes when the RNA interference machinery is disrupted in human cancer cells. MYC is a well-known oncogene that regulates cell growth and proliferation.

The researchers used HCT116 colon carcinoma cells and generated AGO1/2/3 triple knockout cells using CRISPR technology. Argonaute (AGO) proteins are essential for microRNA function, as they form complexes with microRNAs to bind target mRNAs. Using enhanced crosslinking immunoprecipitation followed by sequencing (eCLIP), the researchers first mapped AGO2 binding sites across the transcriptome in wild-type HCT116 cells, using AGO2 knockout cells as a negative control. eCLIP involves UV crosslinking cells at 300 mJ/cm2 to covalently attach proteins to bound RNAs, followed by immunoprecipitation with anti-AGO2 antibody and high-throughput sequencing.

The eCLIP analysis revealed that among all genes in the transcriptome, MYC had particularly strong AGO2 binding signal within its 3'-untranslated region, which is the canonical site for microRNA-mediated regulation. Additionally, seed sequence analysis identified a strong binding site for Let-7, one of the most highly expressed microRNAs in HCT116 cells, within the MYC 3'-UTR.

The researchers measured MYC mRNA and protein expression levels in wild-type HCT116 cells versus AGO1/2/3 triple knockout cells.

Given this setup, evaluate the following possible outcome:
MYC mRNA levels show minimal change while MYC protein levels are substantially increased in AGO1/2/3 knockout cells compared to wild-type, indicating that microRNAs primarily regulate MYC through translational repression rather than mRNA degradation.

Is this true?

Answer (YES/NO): NO